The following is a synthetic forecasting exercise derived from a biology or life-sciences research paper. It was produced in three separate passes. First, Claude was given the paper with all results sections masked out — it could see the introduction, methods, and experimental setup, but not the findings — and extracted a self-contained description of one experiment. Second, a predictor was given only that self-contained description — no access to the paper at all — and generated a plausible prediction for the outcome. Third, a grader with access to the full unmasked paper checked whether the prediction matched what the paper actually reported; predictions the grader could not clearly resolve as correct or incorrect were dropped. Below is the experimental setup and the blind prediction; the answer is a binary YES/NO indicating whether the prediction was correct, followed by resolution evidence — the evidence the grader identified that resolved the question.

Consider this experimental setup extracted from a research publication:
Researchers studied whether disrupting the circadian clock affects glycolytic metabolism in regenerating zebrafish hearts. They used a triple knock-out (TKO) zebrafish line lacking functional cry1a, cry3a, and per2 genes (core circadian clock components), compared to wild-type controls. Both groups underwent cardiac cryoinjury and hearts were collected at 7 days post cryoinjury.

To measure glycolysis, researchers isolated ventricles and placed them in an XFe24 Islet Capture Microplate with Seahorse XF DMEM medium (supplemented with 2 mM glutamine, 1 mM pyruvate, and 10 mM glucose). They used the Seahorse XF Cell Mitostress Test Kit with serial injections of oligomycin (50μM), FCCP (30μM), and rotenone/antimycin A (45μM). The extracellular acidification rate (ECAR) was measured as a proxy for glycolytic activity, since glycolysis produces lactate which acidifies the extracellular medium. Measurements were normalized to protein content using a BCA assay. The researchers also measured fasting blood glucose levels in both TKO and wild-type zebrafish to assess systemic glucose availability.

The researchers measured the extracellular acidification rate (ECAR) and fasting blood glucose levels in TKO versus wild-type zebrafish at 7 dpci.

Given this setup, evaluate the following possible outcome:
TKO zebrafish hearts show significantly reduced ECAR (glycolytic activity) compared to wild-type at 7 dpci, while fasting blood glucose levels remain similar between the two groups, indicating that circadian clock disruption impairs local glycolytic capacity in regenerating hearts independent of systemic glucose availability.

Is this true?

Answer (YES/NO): YES